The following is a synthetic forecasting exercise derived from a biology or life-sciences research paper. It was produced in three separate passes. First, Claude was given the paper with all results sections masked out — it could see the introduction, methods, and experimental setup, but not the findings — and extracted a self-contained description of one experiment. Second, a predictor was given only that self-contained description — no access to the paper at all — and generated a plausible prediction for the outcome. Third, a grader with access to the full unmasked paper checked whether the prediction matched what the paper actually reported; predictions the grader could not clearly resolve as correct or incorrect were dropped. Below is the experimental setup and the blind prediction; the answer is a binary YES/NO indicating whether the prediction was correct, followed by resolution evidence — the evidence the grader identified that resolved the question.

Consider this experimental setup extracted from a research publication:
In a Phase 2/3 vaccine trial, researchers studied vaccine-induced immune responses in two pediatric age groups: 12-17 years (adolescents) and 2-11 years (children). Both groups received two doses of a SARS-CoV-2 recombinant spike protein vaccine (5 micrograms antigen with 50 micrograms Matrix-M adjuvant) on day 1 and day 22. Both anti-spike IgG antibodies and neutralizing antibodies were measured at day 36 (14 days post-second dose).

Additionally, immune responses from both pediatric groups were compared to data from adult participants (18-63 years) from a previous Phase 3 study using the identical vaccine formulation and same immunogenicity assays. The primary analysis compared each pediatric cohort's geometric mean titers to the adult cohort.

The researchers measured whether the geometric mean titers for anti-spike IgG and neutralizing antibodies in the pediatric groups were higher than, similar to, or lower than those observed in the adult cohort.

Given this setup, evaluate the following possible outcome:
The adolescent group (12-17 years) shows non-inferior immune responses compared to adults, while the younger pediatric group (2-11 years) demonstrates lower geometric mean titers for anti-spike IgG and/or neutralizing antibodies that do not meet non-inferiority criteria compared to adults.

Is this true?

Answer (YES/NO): NO